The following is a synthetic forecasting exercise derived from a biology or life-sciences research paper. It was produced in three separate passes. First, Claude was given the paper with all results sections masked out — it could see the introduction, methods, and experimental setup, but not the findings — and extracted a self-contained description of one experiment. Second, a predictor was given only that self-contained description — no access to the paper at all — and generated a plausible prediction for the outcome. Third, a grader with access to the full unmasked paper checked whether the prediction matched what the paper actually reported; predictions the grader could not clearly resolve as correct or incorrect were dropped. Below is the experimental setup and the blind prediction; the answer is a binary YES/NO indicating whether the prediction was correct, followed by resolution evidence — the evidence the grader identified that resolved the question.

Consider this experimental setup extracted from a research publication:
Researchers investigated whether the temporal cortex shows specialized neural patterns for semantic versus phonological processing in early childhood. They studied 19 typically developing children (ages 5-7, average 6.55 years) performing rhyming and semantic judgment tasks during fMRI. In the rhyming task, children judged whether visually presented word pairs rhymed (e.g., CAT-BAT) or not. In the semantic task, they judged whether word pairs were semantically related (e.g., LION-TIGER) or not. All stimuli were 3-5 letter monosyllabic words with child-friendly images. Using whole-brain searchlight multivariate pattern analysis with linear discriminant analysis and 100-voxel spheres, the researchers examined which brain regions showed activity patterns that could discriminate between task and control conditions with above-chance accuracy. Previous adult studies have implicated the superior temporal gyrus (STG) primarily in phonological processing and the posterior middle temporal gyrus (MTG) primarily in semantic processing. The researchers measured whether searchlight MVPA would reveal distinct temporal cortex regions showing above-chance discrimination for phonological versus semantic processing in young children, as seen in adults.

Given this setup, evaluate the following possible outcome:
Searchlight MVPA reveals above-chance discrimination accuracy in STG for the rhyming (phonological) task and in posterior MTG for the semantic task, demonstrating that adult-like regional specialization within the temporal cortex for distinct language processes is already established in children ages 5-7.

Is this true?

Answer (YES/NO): NO